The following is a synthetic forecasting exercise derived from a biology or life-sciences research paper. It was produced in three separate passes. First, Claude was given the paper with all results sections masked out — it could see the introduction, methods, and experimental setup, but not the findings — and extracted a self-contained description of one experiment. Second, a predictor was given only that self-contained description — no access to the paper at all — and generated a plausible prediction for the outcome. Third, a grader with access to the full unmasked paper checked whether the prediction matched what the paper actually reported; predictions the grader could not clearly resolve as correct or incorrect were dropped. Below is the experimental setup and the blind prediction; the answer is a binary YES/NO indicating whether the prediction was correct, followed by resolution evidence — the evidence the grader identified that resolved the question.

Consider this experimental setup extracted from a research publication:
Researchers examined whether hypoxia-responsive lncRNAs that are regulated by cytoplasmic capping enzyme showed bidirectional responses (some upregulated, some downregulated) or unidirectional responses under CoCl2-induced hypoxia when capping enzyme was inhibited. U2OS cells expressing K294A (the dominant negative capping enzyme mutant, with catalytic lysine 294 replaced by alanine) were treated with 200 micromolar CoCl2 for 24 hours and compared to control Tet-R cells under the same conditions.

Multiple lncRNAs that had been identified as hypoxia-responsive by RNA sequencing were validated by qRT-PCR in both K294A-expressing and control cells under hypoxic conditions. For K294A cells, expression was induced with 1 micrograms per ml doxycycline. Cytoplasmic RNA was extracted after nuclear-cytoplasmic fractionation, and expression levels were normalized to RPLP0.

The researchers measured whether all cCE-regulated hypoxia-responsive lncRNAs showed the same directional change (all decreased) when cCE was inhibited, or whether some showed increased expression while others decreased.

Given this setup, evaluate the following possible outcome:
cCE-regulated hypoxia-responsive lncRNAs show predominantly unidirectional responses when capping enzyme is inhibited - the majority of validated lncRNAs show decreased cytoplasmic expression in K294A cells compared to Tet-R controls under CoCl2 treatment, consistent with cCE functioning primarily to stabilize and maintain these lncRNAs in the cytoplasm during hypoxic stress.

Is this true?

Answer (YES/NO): YES